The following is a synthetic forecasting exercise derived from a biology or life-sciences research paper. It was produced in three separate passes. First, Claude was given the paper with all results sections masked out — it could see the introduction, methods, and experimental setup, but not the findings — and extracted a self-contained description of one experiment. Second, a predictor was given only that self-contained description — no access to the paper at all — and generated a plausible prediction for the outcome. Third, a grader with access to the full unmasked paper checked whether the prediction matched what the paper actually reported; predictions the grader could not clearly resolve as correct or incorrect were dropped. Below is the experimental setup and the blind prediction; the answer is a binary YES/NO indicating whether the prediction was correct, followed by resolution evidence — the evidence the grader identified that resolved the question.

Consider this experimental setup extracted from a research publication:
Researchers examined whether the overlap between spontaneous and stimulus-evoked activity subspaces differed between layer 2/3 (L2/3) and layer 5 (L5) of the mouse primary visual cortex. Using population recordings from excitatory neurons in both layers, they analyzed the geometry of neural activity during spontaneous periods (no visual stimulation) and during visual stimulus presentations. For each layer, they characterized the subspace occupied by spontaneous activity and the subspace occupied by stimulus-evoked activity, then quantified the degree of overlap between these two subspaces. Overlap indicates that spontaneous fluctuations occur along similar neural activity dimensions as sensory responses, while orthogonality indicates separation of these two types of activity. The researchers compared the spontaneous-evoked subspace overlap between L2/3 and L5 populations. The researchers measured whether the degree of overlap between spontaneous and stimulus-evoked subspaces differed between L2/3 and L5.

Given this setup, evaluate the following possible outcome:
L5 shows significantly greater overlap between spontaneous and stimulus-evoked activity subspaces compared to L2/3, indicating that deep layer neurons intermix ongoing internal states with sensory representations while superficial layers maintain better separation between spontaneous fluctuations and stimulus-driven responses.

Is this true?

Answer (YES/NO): NO